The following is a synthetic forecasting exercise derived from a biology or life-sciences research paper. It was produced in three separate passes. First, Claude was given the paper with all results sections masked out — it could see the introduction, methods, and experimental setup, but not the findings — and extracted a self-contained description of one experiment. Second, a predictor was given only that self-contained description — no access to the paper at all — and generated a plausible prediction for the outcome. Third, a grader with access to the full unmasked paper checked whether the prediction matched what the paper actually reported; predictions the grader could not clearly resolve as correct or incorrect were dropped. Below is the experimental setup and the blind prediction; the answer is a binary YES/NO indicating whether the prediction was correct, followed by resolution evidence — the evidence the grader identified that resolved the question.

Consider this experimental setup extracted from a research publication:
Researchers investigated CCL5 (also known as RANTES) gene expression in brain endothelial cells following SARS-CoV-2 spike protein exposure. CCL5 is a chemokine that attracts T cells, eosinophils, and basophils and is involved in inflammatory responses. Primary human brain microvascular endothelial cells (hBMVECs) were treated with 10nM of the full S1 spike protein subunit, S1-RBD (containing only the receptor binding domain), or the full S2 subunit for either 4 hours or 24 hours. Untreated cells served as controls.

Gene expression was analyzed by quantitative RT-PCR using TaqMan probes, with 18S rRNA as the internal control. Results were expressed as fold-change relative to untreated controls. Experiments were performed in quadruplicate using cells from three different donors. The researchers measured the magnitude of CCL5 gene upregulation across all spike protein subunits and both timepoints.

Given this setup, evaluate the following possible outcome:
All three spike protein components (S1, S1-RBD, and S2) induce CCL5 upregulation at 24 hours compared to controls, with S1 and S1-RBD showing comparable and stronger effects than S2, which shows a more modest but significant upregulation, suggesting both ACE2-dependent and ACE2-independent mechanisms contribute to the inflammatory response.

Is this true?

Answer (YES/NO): NO